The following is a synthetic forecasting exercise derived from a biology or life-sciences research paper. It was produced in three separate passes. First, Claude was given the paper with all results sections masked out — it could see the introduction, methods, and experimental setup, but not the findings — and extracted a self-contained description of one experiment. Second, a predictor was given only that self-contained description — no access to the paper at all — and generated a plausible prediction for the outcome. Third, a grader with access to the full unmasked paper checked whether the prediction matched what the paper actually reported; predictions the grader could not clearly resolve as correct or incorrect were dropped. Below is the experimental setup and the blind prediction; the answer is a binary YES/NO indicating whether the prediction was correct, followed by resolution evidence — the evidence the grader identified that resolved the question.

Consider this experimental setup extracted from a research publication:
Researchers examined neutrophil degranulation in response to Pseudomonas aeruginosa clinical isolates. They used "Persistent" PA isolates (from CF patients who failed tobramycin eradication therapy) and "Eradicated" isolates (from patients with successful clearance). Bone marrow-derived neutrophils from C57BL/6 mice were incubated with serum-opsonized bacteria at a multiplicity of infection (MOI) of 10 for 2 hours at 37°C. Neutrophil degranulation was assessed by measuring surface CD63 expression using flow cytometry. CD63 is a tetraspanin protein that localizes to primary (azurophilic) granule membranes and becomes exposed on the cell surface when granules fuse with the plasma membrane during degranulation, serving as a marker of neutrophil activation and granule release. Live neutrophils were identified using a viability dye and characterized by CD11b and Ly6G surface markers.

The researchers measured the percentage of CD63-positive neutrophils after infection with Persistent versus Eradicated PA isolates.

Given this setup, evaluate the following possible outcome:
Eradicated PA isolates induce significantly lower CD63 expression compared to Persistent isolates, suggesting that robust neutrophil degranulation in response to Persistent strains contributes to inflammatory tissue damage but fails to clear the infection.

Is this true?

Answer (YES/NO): NO